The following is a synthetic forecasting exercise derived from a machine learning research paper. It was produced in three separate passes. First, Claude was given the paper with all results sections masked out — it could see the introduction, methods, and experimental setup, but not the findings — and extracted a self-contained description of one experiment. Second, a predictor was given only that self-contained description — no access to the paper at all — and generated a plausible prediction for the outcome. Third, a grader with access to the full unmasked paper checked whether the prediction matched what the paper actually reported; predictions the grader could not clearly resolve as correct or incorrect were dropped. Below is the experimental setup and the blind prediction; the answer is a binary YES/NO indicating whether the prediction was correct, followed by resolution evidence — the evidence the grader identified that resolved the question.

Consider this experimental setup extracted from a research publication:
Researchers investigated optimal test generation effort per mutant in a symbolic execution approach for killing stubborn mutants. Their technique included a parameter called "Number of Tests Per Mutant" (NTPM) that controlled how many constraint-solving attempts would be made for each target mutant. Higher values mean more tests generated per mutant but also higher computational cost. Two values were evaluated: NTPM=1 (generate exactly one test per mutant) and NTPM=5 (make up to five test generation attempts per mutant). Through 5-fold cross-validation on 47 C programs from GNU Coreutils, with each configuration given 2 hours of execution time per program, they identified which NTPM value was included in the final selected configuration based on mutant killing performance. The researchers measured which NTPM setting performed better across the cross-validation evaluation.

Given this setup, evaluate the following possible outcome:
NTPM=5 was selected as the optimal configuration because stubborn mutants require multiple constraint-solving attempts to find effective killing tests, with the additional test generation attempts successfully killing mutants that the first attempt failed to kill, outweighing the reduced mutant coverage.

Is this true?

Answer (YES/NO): YES